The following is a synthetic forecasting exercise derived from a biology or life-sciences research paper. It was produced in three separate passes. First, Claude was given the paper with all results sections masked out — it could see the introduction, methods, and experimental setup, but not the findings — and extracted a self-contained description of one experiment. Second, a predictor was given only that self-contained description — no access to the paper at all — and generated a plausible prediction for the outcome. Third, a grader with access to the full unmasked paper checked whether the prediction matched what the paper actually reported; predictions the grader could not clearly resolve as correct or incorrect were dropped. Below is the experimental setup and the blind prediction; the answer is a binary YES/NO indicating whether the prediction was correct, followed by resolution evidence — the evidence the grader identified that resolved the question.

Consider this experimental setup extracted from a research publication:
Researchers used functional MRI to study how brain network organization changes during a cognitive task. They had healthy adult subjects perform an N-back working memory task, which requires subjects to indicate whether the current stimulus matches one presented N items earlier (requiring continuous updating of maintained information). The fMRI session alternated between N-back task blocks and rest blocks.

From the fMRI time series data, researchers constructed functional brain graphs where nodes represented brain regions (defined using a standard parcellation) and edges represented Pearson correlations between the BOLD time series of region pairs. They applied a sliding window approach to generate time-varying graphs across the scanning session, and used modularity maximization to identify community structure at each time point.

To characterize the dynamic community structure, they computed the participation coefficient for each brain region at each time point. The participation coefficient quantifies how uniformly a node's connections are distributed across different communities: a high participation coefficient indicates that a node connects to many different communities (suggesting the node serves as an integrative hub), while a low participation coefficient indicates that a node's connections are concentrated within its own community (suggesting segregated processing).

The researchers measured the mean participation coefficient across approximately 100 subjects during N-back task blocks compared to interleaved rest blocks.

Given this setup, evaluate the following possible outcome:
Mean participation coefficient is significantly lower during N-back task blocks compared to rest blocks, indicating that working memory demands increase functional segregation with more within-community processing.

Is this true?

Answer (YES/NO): NO